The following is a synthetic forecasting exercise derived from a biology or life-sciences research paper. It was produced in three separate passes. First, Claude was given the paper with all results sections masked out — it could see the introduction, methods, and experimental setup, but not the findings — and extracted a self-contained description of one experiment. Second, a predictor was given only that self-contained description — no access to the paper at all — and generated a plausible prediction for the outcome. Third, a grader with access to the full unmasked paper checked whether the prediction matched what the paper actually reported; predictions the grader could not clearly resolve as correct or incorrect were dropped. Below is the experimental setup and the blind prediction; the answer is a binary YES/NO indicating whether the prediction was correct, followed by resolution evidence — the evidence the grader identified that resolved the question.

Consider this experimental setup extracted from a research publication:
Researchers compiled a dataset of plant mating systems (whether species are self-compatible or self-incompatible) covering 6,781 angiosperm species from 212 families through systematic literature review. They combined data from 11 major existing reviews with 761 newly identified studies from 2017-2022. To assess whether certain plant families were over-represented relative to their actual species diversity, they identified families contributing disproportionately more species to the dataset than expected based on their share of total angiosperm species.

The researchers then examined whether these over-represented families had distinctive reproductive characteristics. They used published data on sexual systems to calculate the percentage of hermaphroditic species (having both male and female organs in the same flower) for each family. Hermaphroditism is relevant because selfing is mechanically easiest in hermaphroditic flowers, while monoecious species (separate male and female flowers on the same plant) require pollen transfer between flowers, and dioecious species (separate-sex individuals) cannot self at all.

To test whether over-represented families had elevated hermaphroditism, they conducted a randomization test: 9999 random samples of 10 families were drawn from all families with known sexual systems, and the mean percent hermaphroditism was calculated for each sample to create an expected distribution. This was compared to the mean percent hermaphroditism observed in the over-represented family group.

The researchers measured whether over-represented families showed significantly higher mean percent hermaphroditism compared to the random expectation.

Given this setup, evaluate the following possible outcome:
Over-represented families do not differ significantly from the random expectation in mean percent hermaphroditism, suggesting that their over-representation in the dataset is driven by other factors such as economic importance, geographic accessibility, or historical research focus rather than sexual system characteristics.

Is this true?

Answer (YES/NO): NO